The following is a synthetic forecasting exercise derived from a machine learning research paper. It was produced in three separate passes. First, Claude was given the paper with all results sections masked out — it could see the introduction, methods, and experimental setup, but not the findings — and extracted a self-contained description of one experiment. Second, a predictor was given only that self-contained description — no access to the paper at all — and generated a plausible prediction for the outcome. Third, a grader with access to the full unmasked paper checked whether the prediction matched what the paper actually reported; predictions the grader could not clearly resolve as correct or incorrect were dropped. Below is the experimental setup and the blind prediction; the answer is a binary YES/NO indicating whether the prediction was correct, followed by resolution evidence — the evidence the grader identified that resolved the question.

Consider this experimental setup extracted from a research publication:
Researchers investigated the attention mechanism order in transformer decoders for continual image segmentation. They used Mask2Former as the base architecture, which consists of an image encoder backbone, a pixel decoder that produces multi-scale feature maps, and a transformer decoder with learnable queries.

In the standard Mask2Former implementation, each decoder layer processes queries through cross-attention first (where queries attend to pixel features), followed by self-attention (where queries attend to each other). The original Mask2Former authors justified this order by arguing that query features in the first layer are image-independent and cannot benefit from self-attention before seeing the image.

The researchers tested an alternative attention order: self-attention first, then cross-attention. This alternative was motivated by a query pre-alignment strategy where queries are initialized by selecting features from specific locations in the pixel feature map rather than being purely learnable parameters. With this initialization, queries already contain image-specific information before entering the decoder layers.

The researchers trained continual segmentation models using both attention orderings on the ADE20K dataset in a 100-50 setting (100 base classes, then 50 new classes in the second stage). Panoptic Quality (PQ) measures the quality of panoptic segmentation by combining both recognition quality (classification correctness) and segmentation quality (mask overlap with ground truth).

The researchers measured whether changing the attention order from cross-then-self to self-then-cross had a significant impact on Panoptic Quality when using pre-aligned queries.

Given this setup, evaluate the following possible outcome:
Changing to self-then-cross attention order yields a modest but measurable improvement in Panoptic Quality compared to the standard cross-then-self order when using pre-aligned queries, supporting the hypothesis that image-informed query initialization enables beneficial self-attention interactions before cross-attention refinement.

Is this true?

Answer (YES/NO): NO